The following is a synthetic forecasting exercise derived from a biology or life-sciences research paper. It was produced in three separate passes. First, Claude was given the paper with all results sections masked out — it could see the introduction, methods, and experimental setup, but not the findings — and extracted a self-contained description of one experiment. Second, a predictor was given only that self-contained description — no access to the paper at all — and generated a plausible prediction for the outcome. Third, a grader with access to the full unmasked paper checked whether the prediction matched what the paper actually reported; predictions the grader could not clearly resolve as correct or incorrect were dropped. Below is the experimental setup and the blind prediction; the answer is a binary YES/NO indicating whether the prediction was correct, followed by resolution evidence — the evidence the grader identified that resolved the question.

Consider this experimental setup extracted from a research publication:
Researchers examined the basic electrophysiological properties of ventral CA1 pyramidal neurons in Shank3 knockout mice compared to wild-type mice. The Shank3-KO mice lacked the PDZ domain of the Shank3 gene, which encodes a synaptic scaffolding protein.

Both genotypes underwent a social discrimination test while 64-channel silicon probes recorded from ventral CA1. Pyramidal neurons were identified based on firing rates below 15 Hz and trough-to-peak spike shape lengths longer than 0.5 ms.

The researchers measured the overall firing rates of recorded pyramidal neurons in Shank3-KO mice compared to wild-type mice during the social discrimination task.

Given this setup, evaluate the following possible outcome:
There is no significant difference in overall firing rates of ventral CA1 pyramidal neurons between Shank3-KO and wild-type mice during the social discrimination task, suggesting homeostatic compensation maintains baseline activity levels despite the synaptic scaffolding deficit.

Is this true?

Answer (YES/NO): YES